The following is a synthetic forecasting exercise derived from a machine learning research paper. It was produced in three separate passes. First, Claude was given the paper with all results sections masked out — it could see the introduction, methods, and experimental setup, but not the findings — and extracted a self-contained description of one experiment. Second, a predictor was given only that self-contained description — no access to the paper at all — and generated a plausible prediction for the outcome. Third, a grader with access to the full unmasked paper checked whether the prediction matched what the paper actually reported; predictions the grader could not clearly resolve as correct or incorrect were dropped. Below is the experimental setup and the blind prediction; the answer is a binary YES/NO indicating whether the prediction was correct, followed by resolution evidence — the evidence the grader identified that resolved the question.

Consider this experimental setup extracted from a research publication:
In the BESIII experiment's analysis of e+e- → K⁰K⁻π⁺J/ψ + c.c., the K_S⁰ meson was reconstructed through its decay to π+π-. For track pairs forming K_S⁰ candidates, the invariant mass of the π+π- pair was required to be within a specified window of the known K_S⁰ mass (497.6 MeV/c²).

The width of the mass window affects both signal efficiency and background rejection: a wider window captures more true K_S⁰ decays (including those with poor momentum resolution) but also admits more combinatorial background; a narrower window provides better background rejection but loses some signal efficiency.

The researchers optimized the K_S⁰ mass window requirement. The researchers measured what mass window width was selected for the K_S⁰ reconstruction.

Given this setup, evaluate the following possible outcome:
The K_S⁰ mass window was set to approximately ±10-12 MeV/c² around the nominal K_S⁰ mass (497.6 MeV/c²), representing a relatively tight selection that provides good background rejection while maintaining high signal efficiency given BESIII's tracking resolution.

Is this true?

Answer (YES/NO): YES